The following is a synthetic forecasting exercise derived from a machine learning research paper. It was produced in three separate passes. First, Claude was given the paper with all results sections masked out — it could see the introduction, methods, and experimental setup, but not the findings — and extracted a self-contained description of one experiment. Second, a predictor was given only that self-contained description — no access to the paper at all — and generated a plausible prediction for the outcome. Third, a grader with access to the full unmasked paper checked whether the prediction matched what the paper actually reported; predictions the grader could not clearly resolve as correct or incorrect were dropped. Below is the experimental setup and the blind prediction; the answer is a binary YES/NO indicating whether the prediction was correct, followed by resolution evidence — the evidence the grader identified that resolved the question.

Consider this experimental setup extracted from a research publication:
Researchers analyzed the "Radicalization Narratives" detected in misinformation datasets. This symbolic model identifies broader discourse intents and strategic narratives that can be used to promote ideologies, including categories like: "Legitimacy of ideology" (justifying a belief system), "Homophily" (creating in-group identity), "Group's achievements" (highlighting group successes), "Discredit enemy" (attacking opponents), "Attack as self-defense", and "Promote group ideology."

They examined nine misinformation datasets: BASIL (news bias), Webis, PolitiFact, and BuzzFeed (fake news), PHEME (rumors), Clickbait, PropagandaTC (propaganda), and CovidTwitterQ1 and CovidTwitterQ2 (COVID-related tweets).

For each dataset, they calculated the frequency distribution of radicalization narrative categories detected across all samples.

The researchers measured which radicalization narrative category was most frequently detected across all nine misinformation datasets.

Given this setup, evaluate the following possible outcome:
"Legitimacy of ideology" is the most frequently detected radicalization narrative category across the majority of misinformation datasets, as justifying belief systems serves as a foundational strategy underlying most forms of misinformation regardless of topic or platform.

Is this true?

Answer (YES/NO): YES